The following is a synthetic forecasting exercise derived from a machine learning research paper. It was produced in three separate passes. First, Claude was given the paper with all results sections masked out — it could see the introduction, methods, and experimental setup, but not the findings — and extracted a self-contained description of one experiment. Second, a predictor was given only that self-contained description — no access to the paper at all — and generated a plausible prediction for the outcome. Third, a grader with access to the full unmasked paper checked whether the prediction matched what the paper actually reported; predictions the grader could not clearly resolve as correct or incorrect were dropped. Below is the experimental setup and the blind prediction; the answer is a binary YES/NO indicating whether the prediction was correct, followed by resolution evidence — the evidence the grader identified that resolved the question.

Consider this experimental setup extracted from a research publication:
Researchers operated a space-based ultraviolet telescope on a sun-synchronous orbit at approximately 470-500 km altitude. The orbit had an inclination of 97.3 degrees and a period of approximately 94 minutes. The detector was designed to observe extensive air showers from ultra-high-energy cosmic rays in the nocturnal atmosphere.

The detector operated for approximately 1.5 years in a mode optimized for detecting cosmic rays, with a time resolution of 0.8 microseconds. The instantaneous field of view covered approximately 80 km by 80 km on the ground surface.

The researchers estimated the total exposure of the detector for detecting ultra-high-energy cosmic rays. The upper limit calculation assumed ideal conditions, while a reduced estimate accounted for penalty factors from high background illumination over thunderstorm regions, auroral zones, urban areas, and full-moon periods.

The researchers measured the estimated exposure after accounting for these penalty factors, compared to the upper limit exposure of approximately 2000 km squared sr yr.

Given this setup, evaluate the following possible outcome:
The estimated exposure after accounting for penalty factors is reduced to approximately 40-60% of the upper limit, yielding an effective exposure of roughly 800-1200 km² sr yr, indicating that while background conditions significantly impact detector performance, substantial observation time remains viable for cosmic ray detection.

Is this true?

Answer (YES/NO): NO